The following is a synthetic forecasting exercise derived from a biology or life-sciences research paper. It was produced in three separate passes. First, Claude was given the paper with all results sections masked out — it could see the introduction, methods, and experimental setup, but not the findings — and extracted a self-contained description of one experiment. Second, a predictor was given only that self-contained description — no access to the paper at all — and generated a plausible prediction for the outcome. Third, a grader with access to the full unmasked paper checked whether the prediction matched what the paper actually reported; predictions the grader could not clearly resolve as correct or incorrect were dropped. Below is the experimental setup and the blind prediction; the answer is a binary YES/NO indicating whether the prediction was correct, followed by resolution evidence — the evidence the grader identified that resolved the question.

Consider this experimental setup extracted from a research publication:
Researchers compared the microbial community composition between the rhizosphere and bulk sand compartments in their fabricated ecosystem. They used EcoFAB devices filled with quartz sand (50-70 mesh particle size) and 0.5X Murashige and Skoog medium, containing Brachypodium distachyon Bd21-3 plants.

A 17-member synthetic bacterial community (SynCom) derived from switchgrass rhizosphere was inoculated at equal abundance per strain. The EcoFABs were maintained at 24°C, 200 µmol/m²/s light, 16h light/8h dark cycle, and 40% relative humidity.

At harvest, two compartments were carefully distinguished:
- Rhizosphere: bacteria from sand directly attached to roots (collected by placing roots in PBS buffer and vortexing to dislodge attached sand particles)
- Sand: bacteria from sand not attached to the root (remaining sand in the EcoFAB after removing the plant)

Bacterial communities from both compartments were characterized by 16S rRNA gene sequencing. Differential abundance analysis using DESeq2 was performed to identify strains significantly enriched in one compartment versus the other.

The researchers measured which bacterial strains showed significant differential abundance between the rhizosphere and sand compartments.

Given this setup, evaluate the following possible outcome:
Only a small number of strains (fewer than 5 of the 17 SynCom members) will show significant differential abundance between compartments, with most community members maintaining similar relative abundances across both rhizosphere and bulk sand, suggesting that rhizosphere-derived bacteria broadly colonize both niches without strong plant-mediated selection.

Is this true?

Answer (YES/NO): NO